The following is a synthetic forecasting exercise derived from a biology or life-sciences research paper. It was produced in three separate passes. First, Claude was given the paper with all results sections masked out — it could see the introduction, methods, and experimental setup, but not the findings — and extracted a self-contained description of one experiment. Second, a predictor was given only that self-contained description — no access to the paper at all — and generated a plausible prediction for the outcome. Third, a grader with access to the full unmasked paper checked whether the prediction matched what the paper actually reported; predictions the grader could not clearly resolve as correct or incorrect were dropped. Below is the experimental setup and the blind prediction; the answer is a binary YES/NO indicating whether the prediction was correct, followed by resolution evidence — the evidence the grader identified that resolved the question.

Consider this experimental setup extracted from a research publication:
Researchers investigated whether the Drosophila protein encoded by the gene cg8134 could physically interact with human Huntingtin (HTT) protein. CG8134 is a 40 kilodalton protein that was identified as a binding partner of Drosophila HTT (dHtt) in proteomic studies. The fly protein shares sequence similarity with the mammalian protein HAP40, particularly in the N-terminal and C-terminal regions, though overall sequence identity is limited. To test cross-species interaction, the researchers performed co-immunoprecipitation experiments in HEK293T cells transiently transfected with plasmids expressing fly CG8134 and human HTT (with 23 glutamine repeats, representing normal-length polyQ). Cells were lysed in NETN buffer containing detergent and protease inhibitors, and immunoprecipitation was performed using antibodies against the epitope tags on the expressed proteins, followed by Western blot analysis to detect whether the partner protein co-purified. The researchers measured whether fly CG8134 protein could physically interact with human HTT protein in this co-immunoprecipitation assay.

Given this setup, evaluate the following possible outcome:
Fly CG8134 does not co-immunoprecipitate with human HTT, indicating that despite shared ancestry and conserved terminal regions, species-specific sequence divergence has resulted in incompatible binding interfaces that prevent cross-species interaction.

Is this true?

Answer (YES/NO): NO